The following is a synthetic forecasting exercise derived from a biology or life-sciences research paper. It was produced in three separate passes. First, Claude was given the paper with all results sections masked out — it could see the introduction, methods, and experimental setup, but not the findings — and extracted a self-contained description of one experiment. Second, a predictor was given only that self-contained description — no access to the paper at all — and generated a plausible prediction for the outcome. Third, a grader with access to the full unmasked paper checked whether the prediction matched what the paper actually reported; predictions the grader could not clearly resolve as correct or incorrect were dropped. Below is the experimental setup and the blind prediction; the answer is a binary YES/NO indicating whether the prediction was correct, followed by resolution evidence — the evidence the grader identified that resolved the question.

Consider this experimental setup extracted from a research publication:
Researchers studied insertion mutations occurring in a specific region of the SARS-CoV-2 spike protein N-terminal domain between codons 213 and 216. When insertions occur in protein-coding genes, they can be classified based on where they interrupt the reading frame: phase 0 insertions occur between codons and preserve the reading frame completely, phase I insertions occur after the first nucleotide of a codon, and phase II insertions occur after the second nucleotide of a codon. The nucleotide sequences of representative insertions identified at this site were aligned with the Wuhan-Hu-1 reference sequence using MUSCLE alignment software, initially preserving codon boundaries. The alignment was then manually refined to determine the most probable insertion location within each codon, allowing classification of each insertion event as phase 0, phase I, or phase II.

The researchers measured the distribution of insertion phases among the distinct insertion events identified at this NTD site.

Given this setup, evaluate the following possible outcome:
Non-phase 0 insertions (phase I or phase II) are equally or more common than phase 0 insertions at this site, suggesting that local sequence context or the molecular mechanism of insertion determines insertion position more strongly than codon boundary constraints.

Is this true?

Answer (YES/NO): NO